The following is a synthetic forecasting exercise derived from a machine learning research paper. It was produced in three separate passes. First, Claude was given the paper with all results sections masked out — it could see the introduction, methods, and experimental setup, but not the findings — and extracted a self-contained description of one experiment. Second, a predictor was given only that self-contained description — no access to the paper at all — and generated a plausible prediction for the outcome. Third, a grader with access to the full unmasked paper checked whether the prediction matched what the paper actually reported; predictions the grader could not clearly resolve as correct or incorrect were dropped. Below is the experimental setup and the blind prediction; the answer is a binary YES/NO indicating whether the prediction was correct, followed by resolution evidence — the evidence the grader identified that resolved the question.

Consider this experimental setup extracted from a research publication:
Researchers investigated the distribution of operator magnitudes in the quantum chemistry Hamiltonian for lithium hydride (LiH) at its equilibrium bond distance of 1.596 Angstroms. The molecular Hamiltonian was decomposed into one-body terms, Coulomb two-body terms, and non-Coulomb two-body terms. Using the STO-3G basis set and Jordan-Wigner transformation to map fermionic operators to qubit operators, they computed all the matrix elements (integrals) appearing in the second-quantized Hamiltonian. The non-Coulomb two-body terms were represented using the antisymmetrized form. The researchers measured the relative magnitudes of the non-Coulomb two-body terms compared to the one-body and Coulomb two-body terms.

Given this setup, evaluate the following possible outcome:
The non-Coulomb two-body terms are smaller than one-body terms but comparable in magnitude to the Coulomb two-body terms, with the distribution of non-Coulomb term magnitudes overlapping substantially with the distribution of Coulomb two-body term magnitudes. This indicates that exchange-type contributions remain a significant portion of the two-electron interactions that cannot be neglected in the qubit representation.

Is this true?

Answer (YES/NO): NO